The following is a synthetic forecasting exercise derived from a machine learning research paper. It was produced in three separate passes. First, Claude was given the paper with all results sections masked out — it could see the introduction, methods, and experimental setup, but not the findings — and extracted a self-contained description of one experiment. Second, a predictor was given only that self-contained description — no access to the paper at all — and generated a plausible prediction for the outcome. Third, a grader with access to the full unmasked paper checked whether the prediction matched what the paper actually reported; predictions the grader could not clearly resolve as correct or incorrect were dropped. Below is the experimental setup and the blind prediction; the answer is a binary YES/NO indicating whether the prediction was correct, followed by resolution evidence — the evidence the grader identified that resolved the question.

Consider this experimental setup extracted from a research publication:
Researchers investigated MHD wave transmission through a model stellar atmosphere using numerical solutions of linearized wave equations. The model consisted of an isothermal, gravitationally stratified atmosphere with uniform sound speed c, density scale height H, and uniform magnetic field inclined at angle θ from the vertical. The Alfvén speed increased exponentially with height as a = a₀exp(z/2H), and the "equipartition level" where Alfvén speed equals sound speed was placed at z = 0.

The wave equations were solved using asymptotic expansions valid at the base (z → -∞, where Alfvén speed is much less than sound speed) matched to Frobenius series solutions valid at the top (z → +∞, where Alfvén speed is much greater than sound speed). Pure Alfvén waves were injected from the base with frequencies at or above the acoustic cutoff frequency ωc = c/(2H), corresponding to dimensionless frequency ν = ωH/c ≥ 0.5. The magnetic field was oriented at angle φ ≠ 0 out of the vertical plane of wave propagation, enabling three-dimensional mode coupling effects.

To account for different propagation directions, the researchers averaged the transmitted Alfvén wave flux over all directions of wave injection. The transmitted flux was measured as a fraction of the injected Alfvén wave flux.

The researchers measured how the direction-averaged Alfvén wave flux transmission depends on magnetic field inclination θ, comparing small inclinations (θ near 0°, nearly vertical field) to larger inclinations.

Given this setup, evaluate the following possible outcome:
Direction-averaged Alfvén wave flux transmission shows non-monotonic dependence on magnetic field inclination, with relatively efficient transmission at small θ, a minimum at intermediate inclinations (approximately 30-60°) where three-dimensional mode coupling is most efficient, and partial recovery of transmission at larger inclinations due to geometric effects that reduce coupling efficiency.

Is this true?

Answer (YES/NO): NO